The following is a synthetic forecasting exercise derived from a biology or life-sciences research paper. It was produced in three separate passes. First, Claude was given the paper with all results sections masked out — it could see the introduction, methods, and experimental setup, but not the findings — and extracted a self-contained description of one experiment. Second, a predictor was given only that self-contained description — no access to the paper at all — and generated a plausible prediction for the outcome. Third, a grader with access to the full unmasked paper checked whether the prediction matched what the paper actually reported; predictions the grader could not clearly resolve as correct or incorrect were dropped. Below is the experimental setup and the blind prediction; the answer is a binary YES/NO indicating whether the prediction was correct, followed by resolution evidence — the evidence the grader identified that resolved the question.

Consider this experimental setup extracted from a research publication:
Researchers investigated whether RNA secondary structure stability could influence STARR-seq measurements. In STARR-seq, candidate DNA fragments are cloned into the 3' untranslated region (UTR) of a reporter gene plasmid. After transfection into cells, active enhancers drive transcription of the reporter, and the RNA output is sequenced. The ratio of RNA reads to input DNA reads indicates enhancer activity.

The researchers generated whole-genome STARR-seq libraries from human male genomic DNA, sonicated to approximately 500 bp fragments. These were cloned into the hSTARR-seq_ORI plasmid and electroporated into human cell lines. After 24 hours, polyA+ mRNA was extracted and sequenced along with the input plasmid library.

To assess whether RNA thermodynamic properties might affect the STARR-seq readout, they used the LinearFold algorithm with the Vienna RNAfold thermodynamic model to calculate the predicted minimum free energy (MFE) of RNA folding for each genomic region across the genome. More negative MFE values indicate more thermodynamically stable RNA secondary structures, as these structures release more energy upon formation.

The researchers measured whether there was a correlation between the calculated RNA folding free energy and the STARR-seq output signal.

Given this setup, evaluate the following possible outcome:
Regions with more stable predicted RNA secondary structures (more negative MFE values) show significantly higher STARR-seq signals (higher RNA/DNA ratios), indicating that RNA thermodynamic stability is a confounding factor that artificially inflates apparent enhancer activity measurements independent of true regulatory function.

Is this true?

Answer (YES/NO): NO